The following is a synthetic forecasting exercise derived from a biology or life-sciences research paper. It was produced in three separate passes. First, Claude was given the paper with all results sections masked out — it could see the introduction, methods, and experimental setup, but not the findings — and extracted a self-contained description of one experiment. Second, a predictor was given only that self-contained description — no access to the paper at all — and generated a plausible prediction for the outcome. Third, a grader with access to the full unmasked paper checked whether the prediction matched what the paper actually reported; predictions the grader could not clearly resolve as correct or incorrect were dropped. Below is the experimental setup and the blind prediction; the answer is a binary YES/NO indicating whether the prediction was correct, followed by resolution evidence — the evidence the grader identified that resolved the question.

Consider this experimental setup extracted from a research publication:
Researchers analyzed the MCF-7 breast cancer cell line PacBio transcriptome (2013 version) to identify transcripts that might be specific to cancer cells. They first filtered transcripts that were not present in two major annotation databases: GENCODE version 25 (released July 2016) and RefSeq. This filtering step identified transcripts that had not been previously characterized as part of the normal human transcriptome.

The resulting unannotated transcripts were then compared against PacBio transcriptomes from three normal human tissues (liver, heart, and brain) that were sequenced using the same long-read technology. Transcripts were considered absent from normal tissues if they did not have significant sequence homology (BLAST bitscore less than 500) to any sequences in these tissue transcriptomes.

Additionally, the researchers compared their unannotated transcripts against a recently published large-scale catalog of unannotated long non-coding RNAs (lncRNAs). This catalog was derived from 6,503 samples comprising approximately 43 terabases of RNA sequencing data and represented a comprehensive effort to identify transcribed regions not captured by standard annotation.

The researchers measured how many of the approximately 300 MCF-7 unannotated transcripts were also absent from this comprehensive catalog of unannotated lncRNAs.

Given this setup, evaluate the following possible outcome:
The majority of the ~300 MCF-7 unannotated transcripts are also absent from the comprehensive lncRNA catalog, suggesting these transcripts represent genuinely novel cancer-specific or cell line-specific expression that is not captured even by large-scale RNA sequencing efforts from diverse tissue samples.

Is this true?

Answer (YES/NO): YES